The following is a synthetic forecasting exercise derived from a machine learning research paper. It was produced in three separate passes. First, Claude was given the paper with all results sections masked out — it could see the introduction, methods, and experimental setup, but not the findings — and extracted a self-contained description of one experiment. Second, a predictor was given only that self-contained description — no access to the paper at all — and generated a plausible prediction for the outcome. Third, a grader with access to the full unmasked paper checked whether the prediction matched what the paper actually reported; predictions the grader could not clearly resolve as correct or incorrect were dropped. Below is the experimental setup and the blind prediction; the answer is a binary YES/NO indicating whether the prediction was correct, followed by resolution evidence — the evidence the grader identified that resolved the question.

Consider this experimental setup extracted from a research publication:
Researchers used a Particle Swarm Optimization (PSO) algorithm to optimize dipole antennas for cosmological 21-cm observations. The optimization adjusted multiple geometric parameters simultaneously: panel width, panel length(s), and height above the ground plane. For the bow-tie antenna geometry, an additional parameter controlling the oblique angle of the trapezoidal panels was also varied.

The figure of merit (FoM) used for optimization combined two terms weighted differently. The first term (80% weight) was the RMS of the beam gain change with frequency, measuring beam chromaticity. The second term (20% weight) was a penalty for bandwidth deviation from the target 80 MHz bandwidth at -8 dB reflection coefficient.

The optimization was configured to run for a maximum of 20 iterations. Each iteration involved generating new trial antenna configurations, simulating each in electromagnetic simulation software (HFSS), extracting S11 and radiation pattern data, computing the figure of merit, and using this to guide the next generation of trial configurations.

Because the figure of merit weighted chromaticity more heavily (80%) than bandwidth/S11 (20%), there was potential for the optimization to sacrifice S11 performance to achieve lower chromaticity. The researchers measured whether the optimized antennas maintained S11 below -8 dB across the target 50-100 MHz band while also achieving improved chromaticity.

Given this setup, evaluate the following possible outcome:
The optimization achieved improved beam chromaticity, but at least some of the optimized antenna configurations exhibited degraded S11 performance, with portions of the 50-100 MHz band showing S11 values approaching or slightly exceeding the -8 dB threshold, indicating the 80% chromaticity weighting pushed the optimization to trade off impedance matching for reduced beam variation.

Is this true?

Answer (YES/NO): NO